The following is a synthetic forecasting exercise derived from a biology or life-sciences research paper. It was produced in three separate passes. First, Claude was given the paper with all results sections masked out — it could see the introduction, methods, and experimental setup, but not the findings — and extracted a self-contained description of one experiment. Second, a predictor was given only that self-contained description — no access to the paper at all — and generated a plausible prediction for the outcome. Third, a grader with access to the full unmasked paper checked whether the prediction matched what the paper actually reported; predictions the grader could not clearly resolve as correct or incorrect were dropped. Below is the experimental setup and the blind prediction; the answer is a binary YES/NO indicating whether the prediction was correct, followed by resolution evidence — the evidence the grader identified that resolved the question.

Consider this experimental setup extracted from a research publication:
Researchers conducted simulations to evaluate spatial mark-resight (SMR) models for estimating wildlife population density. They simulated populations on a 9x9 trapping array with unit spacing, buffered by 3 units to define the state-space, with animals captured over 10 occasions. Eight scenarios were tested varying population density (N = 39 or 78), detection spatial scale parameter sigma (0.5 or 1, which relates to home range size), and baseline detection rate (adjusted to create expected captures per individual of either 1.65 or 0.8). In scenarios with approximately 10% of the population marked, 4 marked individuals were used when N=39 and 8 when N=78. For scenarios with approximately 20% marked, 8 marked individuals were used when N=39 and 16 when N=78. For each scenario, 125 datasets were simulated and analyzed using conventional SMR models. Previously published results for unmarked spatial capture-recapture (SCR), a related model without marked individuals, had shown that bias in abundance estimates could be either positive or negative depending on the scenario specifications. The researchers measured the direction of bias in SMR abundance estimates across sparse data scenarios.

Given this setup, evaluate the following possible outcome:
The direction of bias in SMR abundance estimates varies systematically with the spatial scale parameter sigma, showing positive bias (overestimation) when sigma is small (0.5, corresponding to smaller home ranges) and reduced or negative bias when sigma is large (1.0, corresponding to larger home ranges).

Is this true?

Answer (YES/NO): NO